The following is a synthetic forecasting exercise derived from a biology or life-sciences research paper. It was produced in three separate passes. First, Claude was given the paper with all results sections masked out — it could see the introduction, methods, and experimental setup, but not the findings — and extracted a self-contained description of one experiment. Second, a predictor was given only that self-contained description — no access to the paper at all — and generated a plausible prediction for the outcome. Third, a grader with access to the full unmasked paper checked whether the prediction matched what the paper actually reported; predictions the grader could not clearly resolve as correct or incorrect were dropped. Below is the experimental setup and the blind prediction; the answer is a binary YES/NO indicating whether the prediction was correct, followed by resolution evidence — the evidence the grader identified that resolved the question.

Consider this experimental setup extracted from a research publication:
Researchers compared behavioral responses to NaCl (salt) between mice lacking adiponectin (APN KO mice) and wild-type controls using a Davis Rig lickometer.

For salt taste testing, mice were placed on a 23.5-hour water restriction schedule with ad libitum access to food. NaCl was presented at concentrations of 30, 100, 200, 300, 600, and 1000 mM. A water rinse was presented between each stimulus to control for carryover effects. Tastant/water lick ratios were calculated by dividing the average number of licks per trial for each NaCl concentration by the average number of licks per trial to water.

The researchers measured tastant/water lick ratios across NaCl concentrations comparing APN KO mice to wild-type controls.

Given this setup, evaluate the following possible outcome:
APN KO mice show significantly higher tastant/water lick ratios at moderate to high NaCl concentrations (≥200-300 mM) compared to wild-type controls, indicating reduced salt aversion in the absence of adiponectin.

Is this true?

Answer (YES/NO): NO